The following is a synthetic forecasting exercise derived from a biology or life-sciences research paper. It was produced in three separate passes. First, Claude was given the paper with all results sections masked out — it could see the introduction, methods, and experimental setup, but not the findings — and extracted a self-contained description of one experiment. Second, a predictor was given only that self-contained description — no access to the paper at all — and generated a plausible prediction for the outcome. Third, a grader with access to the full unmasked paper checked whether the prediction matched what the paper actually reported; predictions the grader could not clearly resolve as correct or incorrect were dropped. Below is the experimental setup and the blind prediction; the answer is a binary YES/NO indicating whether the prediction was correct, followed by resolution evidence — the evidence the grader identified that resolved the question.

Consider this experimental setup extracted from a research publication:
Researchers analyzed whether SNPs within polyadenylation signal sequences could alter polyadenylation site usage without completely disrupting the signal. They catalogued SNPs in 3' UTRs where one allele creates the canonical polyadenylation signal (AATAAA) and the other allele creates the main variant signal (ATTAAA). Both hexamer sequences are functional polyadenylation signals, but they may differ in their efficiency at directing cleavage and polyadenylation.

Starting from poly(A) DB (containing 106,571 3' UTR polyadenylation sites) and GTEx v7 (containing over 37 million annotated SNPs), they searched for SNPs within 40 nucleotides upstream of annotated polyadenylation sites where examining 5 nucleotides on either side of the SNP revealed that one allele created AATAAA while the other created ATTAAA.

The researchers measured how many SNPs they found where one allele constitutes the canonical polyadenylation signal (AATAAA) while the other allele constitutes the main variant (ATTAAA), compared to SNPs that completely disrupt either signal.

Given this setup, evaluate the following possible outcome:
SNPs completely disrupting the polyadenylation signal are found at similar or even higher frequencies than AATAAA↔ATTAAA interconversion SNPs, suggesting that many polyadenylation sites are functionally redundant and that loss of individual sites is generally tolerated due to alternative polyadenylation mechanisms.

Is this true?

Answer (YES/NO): YES